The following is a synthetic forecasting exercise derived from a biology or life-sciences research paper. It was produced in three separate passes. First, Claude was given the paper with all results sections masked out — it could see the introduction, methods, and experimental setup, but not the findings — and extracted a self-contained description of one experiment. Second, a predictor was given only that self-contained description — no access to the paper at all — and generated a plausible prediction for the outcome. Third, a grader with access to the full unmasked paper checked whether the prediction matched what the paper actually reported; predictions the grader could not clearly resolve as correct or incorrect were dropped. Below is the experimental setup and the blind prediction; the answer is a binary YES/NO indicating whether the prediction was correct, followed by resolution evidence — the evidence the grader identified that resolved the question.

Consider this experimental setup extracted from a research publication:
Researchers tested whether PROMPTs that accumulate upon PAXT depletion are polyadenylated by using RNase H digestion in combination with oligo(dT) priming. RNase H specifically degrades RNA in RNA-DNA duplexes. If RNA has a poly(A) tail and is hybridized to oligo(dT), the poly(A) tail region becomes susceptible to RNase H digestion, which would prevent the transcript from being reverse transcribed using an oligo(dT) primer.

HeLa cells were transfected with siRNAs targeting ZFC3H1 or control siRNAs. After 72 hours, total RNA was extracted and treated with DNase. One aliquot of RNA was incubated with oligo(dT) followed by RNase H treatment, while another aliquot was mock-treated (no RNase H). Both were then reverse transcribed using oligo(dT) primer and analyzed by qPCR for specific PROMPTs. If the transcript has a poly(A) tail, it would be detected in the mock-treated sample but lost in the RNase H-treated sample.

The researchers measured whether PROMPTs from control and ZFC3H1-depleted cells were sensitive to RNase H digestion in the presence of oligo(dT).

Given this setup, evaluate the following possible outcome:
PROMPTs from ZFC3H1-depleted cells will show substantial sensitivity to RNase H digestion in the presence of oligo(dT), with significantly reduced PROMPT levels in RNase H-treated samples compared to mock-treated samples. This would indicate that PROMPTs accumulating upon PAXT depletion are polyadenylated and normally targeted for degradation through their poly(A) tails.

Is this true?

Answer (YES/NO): YES